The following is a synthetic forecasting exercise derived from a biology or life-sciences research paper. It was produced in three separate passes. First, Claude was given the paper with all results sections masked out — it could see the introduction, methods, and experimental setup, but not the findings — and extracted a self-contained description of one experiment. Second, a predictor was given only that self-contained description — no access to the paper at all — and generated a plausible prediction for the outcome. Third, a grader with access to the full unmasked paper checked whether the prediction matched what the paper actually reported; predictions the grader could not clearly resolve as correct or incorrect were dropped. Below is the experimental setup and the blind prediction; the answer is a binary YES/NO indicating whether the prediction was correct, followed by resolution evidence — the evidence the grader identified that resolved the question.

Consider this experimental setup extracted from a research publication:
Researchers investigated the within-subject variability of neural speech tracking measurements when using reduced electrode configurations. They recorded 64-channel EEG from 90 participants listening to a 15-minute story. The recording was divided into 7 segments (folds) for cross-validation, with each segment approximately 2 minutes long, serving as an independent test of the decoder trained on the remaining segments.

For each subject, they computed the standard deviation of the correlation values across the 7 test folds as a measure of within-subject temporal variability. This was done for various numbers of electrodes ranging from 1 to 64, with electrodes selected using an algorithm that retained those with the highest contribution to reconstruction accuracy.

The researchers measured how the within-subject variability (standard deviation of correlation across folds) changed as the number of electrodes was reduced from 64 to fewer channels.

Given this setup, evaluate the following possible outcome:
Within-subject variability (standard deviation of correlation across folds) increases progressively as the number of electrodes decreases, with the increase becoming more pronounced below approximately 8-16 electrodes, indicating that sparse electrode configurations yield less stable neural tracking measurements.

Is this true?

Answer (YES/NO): NO